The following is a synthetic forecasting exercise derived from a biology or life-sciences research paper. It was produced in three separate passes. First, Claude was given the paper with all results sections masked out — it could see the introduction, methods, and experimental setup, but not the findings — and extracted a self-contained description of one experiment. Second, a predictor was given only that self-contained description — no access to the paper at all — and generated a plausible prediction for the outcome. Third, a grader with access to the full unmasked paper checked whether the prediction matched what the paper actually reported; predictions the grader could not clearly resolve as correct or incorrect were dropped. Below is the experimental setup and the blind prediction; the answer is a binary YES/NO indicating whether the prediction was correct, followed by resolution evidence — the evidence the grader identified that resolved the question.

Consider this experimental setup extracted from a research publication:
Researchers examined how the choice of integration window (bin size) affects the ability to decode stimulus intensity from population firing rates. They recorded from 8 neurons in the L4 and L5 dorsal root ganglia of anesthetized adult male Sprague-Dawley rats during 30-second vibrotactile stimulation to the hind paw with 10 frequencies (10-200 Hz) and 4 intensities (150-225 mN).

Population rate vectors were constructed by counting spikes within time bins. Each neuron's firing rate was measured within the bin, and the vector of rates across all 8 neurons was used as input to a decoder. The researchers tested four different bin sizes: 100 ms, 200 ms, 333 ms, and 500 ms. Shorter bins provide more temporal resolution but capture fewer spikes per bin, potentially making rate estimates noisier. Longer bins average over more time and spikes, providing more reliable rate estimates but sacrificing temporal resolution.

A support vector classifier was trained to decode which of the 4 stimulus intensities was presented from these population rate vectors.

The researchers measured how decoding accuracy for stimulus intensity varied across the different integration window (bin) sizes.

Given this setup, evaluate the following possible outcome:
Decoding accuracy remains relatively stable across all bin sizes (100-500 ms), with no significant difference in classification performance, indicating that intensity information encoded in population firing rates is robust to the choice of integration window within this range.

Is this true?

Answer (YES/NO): NO